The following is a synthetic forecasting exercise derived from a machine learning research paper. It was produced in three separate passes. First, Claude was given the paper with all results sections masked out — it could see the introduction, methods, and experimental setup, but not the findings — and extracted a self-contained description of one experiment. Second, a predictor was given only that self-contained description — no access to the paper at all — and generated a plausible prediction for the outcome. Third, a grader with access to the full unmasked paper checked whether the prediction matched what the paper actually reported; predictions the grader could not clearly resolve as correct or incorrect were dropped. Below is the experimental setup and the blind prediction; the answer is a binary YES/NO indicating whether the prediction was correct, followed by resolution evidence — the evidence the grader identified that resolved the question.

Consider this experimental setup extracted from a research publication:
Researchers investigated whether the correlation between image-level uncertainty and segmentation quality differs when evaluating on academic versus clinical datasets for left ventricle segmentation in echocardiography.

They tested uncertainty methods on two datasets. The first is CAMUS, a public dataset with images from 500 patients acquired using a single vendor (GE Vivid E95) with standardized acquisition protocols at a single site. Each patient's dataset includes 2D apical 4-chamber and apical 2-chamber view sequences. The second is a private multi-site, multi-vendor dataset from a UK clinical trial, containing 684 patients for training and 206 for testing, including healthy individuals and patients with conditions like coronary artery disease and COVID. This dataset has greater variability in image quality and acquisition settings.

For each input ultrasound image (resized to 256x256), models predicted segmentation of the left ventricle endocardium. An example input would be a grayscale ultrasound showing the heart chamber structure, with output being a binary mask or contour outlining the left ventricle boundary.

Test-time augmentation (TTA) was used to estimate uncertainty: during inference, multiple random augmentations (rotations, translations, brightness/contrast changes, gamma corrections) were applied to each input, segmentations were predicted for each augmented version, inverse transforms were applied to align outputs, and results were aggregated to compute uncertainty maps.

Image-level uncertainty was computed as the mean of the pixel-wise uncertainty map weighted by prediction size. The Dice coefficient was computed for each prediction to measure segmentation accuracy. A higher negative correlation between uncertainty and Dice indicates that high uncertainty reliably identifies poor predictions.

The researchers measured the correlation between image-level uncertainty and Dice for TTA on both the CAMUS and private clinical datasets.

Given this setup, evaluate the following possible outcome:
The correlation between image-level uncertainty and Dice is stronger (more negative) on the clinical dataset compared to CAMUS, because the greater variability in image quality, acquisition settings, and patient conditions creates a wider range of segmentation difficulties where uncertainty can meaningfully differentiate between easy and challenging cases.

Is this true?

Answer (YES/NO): YES